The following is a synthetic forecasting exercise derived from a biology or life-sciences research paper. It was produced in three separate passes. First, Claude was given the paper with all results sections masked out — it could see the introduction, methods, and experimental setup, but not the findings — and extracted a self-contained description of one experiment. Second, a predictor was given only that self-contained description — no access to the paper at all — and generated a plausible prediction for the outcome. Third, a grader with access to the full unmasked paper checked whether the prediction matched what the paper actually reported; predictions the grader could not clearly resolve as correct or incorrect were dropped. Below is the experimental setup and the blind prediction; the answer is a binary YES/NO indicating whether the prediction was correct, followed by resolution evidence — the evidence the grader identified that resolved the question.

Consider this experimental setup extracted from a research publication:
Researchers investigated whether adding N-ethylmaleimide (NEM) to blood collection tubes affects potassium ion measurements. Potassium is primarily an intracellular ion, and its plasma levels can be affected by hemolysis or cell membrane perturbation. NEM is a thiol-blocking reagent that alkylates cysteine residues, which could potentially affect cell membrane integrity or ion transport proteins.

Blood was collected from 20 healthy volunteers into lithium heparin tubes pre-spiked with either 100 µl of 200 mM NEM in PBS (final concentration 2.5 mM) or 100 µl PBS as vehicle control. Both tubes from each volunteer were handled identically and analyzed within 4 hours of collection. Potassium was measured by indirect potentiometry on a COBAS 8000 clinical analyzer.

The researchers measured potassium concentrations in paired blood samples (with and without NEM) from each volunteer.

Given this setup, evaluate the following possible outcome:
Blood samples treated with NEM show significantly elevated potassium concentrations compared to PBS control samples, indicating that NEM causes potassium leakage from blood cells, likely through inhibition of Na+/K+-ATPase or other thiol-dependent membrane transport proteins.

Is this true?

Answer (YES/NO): NO